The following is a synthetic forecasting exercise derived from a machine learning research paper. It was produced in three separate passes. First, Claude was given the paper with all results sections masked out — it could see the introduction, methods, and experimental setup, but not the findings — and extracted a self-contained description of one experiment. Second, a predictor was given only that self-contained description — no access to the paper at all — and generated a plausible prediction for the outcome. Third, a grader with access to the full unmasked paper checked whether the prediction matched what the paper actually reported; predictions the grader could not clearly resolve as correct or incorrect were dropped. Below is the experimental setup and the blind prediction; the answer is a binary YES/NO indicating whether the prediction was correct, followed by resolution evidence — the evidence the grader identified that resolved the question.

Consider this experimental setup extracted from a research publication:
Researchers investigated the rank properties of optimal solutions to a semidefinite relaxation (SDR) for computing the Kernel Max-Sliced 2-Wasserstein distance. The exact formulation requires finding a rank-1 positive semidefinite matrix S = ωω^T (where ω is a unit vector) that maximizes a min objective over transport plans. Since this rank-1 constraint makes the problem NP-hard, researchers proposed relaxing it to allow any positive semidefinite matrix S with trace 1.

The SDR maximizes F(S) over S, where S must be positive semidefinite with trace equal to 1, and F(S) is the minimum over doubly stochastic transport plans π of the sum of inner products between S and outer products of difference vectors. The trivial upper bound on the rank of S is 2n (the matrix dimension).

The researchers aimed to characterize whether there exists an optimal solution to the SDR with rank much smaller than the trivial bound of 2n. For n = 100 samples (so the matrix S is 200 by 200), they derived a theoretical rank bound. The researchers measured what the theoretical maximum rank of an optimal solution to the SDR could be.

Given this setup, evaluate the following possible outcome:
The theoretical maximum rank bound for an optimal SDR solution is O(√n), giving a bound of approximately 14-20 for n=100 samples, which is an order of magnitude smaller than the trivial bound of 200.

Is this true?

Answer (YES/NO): NO